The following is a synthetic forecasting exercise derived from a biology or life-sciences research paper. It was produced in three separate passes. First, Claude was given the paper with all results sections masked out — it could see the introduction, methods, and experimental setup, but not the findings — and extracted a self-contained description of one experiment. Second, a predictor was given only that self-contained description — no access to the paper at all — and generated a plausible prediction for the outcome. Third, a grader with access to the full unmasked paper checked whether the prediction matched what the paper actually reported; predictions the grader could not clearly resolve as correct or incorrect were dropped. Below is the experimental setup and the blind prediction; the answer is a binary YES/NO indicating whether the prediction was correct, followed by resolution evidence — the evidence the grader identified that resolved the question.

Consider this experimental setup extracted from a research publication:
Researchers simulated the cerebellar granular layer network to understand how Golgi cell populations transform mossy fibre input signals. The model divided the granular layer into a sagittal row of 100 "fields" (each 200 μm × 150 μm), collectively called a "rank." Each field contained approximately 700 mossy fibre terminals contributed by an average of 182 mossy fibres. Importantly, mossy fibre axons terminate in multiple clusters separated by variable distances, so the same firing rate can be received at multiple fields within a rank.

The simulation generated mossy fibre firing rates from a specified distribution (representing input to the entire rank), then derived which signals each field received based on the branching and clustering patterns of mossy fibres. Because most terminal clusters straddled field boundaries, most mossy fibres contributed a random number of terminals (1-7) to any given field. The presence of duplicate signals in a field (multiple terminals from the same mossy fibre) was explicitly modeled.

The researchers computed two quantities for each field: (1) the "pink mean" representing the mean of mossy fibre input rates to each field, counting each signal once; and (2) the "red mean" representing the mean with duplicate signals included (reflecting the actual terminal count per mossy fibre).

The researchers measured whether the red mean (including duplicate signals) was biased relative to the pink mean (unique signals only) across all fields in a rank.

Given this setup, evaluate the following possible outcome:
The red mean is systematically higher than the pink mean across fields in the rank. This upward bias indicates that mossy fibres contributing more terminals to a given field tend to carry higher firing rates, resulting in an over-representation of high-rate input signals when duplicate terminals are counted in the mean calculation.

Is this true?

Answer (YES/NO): NO